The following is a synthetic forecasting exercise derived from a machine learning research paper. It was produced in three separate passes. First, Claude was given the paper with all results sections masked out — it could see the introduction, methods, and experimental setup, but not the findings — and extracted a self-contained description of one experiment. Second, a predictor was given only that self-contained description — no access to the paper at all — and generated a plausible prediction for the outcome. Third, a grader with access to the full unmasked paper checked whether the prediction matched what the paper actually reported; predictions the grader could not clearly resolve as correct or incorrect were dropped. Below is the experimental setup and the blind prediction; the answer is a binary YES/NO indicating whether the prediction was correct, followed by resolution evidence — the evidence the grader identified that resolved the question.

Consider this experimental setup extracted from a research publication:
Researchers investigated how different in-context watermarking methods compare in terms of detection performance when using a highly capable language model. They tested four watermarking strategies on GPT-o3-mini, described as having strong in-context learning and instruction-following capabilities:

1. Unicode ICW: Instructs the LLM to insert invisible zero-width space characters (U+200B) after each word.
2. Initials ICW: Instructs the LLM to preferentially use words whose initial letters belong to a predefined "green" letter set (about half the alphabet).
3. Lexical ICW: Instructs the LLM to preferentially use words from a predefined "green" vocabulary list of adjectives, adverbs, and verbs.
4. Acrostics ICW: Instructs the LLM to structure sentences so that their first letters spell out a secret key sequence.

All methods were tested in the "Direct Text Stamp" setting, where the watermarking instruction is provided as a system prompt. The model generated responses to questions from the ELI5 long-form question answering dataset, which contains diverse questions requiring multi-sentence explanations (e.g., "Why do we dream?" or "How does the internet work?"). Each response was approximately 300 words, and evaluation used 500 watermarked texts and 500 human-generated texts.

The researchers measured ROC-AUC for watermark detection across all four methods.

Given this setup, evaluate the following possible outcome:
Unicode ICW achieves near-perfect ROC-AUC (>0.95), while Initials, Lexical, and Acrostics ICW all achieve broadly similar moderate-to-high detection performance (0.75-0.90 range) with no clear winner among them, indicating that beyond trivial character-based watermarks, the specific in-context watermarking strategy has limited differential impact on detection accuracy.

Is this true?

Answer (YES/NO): NO